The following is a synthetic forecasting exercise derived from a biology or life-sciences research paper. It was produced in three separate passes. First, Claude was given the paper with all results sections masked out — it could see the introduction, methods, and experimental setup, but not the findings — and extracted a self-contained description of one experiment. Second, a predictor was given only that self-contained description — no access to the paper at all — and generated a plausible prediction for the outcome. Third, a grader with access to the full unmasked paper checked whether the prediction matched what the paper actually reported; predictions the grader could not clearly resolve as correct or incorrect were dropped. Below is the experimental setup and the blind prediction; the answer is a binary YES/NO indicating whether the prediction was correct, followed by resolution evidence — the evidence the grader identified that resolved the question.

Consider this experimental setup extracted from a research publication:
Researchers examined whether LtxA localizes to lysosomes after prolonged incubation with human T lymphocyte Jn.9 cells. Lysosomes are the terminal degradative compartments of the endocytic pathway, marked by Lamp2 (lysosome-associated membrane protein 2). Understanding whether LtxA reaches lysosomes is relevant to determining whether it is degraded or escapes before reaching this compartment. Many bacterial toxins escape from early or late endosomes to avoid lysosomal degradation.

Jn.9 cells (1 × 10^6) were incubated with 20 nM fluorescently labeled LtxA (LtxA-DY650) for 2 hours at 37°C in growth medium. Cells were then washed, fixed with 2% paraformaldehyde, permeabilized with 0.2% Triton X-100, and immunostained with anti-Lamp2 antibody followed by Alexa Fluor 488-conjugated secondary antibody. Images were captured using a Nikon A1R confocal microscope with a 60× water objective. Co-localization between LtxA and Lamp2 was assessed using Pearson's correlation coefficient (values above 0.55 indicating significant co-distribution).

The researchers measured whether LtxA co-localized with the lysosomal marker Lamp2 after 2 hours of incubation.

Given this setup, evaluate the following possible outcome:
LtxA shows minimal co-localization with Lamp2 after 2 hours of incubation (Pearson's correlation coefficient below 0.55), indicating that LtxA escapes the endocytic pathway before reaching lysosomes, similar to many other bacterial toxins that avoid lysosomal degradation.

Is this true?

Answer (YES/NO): NO